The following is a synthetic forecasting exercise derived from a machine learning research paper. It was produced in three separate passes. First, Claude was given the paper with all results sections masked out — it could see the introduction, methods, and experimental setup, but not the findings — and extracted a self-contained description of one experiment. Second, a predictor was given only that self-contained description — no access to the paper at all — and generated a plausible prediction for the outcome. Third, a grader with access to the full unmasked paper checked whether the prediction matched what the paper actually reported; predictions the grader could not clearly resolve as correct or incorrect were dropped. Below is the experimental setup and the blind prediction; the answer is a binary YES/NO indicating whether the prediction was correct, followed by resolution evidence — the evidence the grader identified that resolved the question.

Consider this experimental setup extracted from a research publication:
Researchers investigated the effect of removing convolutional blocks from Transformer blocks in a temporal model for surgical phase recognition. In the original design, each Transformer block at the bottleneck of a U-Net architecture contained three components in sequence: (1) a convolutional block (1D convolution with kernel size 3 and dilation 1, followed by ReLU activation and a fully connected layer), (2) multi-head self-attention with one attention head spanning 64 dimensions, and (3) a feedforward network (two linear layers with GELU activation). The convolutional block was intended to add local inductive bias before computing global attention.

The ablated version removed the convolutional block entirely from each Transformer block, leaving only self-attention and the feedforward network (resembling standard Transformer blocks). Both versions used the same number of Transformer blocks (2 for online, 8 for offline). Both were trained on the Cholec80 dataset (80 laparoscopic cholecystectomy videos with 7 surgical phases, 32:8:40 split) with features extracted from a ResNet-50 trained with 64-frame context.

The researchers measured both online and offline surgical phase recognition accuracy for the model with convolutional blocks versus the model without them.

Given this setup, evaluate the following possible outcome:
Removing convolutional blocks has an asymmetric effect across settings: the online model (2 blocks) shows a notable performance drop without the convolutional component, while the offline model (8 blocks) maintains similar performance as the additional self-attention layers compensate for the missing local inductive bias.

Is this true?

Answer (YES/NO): NO